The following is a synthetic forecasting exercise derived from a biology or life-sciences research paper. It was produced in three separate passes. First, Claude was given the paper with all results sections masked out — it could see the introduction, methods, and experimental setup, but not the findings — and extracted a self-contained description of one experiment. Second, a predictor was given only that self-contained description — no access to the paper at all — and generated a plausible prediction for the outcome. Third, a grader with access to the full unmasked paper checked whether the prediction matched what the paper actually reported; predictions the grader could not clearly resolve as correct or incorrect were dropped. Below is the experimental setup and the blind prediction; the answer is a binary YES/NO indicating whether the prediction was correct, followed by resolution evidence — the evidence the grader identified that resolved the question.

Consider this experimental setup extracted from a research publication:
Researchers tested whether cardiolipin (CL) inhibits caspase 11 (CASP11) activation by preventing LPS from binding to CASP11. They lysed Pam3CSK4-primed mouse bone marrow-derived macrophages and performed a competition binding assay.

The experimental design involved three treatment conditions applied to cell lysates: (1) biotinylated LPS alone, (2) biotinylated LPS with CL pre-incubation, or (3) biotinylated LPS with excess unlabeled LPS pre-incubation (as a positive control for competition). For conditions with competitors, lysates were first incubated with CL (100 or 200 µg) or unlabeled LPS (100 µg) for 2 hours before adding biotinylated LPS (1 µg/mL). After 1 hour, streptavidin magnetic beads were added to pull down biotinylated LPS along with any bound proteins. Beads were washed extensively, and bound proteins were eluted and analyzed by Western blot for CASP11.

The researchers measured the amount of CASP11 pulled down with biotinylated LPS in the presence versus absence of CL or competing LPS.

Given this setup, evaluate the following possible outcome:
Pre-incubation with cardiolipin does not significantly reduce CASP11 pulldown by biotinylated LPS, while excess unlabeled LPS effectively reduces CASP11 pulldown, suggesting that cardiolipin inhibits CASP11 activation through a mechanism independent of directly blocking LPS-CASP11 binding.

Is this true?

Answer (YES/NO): NO